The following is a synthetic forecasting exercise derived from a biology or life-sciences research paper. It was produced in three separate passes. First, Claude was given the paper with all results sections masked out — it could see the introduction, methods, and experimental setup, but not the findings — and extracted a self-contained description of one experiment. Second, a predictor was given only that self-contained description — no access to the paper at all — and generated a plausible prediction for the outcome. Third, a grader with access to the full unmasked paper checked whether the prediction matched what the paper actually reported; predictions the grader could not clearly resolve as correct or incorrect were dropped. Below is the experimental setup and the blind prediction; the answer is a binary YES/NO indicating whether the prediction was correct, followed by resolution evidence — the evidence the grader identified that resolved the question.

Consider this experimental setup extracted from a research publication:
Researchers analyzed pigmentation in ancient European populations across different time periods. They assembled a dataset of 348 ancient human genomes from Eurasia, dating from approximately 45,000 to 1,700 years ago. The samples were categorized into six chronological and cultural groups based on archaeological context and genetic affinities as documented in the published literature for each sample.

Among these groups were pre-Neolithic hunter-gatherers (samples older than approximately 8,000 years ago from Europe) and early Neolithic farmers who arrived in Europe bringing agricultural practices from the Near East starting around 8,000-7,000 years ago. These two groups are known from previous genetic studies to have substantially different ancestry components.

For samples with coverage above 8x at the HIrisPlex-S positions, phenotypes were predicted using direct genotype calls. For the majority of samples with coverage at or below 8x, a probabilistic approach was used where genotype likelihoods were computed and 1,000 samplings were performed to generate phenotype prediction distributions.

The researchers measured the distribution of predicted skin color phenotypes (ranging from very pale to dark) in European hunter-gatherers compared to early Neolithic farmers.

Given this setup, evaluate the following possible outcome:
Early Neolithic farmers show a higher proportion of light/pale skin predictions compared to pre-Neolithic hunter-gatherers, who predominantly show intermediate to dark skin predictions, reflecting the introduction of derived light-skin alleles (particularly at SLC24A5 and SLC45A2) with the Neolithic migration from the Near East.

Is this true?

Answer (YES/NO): NO